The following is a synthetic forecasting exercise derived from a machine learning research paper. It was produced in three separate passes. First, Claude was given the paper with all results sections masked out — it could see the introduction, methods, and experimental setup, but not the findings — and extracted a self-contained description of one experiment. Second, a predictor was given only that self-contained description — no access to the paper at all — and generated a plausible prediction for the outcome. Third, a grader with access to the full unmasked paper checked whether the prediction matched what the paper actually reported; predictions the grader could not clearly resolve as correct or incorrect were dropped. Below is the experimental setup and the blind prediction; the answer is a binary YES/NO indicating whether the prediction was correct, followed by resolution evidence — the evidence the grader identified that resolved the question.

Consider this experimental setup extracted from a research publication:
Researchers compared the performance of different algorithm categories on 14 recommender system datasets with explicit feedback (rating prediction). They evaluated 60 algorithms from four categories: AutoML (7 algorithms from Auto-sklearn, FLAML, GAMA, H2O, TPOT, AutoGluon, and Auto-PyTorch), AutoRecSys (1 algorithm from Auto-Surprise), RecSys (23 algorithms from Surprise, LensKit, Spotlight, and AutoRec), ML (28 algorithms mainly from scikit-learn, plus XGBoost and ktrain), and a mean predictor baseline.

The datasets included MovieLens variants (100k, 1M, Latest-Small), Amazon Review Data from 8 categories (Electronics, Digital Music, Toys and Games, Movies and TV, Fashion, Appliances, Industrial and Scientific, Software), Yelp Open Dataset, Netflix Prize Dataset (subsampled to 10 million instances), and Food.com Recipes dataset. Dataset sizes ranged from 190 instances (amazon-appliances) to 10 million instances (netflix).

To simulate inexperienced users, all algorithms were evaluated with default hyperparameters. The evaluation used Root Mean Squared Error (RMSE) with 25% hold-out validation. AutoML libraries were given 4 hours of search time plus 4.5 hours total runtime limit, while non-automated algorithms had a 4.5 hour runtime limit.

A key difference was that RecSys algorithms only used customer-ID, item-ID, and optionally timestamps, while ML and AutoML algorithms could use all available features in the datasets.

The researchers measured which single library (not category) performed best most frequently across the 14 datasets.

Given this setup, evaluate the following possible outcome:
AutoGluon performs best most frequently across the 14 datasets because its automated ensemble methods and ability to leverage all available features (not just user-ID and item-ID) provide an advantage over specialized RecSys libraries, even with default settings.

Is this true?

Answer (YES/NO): NO